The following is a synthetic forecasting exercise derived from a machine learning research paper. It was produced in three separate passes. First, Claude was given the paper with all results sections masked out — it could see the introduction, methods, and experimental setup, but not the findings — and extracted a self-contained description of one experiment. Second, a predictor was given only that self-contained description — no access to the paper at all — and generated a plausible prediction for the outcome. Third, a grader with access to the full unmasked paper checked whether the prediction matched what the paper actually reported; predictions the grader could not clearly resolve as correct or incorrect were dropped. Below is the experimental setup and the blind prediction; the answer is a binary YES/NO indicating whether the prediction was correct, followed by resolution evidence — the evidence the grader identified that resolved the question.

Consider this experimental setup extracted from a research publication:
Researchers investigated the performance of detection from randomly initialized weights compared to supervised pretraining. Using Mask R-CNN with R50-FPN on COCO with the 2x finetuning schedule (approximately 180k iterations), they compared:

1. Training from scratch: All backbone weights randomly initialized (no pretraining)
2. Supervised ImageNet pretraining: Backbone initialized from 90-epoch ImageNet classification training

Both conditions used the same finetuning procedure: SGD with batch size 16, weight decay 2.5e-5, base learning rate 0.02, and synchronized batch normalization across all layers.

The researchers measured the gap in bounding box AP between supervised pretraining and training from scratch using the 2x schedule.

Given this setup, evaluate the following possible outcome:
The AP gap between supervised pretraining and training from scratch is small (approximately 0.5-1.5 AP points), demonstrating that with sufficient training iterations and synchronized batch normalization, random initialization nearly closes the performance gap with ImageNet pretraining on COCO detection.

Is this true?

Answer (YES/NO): NO